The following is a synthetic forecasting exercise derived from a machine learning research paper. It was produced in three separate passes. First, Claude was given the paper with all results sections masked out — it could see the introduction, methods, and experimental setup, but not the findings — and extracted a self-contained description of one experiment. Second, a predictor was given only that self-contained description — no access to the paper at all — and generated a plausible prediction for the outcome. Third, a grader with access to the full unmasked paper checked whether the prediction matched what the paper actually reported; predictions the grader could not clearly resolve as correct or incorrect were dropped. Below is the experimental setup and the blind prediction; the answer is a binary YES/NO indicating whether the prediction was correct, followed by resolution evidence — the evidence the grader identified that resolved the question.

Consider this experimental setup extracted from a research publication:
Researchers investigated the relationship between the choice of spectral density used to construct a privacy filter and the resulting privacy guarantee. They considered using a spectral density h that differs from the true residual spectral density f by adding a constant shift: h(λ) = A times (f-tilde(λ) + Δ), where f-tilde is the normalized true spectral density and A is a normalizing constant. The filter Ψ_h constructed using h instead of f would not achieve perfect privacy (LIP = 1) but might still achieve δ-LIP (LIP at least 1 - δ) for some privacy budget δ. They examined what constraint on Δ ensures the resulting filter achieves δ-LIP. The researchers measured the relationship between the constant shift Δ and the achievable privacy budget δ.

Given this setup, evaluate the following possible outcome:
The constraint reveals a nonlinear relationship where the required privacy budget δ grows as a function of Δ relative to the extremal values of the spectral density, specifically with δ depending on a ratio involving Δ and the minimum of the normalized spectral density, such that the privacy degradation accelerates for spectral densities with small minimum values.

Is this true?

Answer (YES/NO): NO